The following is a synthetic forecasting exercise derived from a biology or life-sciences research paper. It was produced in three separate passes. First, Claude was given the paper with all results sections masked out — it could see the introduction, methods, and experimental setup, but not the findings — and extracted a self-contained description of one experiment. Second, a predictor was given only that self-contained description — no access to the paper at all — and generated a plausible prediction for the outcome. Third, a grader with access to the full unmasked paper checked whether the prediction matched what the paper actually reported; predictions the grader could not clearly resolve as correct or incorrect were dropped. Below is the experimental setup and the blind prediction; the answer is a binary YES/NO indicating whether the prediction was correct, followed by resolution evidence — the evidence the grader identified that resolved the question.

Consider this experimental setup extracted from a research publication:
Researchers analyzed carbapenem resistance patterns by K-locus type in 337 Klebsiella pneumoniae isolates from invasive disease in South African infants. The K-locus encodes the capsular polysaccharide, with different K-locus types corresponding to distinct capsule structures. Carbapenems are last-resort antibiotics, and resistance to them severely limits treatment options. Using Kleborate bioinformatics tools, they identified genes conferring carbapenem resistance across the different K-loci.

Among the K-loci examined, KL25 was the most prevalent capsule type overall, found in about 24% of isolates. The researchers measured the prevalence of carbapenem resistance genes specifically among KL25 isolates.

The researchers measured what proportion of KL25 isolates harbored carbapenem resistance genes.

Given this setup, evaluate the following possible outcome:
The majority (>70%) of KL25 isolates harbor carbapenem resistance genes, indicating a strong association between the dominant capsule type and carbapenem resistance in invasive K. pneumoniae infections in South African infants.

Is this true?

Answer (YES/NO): NO